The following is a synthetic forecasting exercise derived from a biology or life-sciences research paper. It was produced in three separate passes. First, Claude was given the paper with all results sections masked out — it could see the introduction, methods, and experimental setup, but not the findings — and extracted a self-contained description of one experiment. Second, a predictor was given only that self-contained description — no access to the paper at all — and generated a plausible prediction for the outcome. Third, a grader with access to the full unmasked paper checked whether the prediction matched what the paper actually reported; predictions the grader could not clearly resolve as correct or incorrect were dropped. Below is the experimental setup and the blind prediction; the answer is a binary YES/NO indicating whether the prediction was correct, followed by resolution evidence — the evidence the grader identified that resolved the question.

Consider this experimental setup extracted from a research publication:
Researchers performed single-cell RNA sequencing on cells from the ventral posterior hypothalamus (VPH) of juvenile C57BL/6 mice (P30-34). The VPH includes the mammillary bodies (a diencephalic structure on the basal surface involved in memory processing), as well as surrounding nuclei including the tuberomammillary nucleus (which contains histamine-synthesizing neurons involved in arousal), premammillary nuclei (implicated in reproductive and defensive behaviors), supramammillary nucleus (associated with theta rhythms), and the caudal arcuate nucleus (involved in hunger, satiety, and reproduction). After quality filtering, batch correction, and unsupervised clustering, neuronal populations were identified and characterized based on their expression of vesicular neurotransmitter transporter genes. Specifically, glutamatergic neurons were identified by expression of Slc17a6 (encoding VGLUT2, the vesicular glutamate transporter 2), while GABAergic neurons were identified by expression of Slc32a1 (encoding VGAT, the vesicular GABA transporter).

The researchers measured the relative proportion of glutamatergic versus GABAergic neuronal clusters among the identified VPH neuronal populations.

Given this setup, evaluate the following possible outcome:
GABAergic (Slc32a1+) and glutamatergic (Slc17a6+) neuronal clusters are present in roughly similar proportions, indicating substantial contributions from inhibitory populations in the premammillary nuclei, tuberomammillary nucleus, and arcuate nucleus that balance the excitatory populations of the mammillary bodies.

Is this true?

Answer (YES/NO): NO